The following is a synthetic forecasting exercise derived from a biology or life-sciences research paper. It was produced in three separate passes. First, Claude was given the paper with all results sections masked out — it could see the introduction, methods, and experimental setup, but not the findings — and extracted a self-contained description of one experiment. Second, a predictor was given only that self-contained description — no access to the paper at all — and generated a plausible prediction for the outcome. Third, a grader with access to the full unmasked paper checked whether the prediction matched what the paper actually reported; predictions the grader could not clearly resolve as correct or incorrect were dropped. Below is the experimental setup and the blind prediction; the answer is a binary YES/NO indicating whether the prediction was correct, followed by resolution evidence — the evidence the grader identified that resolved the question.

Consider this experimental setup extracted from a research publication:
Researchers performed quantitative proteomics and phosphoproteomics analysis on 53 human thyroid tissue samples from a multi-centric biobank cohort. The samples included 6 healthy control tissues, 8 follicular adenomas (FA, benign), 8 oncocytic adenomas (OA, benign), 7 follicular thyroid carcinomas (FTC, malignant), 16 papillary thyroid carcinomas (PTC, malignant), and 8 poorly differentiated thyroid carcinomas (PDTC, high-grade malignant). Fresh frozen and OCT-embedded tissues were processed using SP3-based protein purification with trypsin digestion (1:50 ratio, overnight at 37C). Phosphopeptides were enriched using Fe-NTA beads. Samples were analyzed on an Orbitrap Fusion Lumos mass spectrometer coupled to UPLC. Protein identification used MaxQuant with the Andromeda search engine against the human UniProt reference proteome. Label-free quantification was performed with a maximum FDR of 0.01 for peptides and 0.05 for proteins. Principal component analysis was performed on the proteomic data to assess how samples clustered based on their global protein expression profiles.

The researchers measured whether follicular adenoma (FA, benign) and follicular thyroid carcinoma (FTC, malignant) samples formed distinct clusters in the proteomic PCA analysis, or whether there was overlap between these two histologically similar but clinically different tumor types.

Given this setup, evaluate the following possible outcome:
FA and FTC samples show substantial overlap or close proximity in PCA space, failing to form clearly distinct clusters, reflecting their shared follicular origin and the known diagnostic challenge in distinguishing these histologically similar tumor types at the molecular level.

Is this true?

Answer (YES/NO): NO